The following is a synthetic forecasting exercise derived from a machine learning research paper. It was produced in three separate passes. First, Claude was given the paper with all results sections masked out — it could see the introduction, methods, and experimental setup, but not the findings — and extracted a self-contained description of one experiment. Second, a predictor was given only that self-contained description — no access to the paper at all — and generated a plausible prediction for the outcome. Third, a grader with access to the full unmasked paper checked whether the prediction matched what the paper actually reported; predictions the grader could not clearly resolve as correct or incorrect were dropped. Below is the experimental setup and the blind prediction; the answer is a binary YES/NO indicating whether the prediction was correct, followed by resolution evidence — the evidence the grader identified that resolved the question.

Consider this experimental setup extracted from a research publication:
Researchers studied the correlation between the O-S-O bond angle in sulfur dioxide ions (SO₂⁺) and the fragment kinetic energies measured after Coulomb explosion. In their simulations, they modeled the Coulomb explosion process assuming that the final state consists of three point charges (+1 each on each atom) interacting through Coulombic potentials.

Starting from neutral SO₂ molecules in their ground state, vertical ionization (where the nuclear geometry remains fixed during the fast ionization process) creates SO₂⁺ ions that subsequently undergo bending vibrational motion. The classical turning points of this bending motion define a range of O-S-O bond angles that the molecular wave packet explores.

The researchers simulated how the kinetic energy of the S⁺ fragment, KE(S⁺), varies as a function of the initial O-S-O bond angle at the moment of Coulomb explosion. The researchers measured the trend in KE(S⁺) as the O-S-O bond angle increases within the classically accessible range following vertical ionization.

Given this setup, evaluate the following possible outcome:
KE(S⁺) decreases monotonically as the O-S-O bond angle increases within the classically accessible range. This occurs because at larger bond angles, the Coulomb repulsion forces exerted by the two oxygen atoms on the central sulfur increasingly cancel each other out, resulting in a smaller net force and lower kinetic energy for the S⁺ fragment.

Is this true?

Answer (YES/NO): YES